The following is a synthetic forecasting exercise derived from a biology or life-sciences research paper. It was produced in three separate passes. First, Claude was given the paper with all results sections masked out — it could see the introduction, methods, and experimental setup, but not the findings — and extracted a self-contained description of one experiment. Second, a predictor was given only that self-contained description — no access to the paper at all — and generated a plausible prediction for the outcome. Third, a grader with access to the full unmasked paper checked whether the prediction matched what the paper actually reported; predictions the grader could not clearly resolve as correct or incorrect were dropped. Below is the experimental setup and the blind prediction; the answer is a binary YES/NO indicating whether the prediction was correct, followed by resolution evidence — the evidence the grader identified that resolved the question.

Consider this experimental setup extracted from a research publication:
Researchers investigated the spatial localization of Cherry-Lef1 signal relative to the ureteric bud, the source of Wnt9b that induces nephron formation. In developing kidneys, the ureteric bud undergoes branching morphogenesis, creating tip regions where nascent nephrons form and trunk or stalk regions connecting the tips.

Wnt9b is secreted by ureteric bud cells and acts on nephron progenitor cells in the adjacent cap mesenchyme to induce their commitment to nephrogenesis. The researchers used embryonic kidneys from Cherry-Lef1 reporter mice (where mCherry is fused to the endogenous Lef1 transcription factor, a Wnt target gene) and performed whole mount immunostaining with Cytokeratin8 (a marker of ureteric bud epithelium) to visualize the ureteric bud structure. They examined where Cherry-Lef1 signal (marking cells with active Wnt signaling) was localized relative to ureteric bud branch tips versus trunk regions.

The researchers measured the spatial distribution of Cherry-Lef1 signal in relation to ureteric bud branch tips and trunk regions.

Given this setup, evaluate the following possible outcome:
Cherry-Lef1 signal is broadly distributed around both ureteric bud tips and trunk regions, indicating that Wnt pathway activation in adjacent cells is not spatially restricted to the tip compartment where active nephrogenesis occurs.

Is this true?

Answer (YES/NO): NO